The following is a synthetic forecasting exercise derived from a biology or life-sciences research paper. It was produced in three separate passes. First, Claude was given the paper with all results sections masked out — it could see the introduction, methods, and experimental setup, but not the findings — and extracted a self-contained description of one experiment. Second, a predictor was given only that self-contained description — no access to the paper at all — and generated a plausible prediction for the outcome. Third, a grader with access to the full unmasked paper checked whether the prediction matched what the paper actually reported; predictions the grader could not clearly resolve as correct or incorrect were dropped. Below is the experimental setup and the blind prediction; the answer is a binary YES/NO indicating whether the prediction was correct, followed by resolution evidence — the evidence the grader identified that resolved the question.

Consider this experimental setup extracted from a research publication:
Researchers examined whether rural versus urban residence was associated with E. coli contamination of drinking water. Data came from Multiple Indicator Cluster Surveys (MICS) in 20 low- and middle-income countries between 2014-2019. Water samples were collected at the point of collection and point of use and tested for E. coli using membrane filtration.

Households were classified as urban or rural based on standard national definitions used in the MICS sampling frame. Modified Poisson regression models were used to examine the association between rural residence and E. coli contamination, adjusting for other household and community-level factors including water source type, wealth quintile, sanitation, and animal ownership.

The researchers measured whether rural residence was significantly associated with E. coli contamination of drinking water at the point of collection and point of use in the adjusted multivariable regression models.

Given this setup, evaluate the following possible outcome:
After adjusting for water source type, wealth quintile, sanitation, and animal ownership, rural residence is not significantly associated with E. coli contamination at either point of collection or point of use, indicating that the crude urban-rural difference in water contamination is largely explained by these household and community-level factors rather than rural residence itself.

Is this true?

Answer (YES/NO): NO